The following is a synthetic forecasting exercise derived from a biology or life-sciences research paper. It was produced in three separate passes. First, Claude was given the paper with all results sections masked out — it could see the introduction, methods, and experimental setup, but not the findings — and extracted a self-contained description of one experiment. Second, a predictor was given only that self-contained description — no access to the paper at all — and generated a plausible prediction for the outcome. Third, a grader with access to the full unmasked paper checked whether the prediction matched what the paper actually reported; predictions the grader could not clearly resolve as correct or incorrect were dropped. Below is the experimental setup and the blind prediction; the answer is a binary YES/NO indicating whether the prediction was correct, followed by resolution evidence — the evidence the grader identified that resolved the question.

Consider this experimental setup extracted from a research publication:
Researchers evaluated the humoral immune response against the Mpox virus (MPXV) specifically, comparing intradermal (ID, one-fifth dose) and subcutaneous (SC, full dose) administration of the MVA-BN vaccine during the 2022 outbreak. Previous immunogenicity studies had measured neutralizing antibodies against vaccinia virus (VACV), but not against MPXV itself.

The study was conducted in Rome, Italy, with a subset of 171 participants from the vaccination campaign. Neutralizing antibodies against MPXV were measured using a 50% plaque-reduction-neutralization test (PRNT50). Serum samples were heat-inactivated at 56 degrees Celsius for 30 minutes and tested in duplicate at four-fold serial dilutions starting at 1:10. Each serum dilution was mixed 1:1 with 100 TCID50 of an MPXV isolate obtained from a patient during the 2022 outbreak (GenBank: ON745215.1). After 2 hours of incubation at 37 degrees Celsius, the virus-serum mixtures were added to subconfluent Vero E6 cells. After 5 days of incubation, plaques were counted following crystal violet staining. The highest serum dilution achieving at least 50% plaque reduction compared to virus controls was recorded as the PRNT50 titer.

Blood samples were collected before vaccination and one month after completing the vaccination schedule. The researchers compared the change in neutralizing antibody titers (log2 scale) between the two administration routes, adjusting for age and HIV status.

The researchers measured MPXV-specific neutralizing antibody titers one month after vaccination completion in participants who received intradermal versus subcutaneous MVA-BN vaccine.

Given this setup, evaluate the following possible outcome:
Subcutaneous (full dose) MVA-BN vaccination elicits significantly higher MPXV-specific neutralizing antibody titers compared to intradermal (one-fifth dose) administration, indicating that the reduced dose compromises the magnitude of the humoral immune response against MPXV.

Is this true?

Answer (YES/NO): NO